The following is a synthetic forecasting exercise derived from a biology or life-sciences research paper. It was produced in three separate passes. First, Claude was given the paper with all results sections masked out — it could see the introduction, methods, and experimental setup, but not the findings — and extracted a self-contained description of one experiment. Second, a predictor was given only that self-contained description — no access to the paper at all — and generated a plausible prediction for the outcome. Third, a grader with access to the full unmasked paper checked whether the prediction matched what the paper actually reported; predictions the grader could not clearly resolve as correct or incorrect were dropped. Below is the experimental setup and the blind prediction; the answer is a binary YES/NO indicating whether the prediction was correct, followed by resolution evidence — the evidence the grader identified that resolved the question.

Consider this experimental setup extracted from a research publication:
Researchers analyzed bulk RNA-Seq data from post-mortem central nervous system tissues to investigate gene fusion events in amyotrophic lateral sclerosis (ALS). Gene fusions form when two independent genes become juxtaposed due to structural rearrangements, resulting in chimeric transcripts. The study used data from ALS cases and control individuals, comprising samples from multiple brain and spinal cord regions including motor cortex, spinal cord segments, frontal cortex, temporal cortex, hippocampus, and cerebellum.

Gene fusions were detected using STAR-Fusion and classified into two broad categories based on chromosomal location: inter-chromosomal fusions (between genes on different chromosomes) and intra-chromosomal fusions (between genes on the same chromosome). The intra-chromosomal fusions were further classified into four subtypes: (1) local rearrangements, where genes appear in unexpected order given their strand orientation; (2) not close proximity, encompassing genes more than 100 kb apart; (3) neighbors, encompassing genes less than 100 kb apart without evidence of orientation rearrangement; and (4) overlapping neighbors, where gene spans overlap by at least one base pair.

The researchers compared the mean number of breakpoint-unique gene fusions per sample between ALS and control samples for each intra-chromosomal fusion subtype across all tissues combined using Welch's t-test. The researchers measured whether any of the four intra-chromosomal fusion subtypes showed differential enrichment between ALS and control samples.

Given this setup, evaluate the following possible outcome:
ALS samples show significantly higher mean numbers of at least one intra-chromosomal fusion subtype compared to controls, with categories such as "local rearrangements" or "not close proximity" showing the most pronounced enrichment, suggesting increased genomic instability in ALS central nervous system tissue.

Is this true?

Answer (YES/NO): YES